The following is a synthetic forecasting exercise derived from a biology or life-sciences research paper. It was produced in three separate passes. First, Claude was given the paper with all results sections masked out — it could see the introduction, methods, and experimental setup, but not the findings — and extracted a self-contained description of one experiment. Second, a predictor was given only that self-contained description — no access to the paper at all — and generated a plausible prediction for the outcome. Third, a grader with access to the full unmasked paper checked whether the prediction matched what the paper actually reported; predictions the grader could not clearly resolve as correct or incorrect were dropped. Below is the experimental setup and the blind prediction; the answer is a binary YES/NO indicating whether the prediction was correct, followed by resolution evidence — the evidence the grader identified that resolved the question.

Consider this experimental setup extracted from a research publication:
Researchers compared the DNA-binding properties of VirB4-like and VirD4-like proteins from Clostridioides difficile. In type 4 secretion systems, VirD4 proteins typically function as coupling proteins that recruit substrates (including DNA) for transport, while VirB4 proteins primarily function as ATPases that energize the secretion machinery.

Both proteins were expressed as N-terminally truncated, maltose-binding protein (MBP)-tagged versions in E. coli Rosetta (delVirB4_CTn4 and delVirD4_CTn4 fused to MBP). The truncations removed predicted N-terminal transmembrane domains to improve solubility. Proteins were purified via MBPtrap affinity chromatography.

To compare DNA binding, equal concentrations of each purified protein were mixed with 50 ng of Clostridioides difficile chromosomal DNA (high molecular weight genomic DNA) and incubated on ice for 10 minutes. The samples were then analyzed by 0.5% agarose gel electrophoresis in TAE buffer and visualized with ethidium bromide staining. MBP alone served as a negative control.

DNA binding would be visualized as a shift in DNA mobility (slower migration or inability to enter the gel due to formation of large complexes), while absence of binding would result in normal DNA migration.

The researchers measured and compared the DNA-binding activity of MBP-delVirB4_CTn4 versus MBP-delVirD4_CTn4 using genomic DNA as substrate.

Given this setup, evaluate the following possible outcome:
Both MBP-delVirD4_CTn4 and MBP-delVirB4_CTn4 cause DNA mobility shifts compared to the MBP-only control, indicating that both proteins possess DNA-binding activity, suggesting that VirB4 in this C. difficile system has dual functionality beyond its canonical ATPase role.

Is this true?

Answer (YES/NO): NO